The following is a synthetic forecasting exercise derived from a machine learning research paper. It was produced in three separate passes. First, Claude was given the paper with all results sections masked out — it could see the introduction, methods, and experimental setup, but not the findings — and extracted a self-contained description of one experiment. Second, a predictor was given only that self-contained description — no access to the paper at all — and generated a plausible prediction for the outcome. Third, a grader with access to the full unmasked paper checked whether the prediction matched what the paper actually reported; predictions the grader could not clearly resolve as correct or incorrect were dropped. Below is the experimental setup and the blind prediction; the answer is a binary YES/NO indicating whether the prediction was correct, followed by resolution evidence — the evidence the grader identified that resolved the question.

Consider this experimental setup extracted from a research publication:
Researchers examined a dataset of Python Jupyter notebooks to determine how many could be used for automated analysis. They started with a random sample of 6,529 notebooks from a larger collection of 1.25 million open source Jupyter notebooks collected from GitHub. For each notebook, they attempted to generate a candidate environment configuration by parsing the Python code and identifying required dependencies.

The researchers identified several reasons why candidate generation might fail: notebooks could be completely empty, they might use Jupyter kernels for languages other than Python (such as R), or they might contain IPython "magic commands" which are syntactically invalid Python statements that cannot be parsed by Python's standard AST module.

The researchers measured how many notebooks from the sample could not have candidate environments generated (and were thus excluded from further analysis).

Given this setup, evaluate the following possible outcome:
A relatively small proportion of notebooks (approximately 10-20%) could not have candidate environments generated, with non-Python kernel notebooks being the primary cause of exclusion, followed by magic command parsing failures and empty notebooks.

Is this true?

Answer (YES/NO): NO